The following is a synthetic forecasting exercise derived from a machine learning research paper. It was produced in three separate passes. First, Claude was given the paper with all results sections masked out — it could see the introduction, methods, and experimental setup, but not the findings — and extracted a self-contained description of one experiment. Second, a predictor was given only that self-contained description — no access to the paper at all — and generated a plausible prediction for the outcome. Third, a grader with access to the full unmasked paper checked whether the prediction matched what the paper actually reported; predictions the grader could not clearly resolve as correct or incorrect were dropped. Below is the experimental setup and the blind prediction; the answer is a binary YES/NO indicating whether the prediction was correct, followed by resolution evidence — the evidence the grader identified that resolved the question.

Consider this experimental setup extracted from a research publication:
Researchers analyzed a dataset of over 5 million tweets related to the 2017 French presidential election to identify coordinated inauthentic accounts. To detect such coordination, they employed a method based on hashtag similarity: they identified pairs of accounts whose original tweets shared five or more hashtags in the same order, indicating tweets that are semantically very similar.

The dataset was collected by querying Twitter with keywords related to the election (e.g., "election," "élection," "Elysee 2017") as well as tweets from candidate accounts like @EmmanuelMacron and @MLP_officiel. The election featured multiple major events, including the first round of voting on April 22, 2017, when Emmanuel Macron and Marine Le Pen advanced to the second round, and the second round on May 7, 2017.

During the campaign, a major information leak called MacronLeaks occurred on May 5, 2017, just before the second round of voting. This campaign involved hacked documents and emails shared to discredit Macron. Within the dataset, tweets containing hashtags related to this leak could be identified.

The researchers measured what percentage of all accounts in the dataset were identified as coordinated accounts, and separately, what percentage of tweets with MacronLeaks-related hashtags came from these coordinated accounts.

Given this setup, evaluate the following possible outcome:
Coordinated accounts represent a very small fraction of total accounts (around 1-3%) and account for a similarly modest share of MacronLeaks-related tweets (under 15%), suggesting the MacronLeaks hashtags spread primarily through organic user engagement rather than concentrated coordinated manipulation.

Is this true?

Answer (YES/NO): NO